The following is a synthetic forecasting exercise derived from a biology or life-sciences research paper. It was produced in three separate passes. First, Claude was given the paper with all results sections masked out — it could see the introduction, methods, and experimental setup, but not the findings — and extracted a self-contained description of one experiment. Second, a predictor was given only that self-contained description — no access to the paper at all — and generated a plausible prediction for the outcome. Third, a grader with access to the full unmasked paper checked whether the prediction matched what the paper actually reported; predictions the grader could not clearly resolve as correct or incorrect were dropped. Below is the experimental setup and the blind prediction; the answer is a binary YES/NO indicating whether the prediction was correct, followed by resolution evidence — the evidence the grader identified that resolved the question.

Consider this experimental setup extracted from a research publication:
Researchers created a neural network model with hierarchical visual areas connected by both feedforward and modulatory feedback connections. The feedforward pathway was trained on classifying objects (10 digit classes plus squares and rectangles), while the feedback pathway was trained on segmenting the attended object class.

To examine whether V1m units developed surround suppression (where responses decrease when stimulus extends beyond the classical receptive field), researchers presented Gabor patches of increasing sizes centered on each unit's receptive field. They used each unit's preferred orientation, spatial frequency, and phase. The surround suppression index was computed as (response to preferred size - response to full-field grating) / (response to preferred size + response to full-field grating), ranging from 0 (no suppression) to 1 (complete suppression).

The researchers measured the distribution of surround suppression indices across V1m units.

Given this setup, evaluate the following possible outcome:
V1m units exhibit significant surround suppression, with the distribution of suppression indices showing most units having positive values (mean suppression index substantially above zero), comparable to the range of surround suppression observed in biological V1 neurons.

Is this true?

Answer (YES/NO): NO